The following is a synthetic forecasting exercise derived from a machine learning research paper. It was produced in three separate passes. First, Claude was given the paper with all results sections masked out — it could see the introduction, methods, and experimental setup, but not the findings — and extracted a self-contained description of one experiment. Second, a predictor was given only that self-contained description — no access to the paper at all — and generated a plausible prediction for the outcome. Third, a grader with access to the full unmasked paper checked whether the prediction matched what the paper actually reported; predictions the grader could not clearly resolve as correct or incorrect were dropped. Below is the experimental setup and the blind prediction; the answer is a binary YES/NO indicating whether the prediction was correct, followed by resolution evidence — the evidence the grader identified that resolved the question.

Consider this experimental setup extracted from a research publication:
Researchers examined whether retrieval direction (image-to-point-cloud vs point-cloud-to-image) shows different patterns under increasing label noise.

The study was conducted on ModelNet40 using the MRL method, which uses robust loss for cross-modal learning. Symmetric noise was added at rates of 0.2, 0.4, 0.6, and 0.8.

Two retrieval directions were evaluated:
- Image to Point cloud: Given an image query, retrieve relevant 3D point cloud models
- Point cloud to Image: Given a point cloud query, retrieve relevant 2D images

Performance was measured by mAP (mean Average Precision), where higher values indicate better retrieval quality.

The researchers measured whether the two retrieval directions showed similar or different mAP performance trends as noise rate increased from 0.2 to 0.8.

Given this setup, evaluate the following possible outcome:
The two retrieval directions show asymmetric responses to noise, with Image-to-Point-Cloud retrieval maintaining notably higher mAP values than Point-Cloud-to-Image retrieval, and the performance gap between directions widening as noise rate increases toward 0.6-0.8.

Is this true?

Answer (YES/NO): NO